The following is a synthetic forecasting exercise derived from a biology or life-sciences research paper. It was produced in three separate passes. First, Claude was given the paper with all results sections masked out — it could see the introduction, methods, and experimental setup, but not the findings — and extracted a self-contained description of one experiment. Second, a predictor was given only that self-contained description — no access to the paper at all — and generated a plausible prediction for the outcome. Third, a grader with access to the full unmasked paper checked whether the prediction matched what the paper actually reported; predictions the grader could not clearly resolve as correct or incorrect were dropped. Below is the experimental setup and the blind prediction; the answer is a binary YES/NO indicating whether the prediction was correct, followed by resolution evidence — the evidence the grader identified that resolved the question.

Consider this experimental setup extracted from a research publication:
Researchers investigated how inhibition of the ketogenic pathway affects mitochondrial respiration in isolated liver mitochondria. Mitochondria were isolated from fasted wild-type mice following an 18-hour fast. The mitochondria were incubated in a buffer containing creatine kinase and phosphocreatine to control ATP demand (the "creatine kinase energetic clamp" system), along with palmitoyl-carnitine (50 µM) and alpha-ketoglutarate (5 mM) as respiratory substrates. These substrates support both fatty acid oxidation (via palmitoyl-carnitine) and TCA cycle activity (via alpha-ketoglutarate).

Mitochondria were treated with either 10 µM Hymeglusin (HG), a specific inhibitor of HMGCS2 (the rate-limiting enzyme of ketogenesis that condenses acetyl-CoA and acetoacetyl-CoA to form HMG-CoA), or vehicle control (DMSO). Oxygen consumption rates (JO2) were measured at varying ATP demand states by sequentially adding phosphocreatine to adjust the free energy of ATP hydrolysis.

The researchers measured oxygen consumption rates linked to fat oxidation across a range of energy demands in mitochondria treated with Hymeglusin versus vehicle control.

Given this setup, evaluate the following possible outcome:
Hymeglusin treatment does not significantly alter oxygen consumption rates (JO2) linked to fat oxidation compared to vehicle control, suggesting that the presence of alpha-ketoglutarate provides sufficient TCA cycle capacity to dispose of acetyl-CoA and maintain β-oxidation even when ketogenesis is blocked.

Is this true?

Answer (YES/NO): NO